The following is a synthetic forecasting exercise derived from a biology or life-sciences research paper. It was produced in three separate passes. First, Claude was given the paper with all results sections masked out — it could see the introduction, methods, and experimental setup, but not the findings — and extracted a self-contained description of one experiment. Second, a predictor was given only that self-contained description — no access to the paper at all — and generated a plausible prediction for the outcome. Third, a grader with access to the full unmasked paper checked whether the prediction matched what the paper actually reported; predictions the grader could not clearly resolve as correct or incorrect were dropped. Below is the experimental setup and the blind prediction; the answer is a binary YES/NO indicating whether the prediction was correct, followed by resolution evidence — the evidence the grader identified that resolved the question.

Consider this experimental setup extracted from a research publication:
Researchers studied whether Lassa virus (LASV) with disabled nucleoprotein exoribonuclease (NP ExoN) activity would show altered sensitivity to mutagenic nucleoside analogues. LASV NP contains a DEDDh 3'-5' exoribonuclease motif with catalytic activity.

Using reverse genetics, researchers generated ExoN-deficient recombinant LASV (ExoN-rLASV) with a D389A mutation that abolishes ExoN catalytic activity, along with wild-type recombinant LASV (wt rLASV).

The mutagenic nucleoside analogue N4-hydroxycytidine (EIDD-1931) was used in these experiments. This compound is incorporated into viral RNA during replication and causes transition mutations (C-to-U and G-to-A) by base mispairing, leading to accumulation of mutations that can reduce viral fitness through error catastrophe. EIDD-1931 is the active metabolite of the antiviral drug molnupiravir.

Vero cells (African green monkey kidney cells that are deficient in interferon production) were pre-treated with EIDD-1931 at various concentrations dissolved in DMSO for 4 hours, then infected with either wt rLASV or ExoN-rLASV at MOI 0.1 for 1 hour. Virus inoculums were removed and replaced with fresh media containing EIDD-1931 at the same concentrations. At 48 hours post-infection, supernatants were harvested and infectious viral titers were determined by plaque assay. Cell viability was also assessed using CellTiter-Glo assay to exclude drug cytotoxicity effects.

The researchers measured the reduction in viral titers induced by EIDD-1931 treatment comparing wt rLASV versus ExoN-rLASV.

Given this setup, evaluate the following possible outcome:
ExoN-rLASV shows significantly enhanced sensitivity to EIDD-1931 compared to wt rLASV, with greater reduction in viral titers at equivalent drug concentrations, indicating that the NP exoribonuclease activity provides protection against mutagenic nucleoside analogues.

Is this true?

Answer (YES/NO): YES